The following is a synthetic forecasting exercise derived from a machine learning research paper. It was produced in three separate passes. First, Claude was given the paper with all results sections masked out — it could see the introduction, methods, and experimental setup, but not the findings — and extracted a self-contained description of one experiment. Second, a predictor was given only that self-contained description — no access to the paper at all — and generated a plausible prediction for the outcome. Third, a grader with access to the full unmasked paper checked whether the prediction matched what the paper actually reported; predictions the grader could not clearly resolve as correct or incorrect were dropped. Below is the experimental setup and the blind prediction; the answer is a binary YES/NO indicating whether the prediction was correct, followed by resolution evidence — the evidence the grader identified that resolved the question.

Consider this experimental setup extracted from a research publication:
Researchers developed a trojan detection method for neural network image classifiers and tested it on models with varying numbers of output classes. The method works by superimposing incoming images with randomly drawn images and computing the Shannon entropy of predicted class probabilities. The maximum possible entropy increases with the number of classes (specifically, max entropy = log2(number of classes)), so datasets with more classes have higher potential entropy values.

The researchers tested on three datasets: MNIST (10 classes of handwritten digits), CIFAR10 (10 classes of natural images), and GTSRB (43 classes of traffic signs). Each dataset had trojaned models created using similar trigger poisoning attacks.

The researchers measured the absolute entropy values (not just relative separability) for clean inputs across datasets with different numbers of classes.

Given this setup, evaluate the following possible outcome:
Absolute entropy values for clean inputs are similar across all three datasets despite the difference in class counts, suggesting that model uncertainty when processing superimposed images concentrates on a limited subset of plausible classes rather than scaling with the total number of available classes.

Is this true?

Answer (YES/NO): NO